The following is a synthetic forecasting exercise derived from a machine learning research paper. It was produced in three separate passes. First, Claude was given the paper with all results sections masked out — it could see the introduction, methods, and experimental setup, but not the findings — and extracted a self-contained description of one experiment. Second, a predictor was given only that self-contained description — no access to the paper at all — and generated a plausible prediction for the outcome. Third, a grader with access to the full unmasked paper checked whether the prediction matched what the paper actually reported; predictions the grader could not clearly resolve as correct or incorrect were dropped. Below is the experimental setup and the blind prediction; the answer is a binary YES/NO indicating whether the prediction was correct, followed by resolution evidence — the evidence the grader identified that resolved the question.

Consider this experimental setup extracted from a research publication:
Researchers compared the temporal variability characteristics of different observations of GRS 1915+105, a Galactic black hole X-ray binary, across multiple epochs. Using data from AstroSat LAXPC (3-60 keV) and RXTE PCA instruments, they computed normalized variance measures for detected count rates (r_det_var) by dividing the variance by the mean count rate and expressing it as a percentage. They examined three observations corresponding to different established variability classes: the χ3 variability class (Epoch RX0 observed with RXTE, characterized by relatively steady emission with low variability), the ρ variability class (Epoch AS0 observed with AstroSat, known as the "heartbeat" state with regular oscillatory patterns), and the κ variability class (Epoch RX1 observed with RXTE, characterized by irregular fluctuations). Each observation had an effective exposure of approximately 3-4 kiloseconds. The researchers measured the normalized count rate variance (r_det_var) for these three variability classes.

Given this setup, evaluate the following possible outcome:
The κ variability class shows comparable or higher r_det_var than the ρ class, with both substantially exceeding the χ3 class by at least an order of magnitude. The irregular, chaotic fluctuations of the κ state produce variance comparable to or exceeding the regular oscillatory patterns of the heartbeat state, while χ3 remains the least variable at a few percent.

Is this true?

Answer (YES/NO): NO